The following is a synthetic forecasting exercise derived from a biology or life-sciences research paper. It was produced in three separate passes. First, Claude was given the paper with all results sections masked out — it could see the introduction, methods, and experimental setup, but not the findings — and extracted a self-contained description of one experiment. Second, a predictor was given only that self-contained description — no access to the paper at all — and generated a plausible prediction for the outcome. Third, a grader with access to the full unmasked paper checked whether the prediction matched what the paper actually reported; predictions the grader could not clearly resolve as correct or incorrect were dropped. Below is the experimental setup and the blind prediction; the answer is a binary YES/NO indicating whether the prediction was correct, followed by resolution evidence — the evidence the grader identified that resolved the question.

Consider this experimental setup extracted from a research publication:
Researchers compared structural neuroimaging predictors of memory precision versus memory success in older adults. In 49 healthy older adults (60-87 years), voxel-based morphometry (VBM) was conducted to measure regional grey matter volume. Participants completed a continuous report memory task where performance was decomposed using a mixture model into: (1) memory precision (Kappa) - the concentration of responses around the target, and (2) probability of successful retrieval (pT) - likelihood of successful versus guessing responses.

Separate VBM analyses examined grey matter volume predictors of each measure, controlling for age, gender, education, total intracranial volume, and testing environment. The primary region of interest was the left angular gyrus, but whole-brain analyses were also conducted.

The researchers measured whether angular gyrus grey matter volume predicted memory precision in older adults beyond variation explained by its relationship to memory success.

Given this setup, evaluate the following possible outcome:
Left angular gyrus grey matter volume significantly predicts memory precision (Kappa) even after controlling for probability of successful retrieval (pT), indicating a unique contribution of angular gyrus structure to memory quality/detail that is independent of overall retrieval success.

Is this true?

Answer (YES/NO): YES